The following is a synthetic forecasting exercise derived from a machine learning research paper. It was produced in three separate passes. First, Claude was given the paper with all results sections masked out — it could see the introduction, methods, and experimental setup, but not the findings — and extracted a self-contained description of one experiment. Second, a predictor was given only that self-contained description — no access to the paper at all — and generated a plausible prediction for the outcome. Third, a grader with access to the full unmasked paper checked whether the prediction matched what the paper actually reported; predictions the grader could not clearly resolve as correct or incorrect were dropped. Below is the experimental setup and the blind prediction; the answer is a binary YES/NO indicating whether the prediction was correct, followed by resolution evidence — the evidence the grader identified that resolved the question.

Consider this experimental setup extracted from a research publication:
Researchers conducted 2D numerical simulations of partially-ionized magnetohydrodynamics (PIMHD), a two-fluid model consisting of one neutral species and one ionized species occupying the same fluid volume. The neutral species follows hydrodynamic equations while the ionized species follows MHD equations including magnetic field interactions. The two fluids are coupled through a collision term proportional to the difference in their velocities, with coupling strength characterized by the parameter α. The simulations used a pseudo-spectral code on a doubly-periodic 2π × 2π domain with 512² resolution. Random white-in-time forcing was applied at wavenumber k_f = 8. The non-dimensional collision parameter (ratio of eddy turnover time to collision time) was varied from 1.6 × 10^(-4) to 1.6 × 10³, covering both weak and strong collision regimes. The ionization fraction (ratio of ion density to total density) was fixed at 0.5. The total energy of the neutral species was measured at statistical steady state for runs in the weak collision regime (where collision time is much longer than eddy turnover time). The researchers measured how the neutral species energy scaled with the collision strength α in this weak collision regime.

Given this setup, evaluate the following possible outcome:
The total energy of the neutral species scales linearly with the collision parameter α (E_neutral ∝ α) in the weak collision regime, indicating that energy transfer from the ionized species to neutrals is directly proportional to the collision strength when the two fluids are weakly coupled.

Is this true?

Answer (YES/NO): NO